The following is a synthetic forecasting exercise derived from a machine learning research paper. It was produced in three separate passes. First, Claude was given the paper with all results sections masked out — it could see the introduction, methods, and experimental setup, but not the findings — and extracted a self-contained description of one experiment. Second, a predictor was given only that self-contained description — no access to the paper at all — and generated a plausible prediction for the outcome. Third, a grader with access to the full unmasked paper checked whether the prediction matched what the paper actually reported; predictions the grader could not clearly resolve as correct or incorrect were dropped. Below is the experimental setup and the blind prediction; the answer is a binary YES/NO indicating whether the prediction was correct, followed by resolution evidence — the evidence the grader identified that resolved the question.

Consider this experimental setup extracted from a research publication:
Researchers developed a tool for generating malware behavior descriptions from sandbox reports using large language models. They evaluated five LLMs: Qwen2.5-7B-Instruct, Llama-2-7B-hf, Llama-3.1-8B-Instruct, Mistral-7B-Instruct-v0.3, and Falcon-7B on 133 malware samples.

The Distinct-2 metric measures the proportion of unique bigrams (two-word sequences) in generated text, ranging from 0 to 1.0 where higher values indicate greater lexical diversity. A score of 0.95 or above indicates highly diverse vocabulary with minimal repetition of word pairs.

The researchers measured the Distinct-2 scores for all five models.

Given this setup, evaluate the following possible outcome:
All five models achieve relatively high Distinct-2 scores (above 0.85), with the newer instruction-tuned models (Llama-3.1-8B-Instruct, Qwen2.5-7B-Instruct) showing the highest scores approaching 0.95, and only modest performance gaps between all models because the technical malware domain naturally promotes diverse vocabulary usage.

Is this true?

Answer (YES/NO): NO